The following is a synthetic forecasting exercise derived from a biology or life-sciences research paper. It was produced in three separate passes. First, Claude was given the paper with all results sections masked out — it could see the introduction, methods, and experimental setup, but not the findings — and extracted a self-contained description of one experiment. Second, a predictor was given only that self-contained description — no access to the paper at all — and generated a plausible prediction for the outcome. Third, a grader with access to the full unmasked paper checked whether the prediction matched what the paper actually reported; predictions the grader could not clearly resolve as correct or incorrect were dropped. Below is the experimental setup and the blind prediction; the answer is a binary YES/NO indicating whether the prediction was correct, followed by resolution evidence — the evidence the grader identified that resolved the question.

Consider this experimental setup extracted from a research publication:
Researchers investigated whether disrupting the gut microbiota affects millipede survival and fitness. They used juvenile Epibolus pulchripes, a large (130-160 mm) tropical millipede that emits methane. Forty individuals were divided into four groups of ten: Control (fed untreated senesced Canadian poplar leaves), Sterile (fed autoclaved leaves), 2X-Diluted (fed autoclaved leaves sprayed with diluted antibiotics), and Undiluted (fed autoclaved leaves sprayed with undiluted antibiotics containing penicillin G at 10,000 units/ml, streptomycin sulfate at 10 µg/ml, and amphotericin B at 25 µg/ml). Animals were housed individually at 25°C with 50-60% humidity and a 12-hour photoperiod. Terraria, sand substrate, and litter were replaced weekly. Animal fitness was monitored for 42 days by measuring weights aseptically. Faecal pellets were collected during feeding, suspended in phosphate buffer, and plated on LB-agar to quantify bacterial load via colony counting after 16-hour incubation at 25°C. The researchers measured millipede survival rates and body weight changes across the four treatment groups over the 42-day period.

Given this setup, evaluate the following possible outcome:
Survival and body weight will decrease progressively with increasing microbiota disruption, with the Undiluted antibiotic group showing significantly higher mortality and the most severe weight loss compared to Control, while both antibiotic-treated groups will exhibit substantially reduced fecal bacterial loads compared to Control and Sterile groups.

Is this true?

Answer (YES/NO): NO